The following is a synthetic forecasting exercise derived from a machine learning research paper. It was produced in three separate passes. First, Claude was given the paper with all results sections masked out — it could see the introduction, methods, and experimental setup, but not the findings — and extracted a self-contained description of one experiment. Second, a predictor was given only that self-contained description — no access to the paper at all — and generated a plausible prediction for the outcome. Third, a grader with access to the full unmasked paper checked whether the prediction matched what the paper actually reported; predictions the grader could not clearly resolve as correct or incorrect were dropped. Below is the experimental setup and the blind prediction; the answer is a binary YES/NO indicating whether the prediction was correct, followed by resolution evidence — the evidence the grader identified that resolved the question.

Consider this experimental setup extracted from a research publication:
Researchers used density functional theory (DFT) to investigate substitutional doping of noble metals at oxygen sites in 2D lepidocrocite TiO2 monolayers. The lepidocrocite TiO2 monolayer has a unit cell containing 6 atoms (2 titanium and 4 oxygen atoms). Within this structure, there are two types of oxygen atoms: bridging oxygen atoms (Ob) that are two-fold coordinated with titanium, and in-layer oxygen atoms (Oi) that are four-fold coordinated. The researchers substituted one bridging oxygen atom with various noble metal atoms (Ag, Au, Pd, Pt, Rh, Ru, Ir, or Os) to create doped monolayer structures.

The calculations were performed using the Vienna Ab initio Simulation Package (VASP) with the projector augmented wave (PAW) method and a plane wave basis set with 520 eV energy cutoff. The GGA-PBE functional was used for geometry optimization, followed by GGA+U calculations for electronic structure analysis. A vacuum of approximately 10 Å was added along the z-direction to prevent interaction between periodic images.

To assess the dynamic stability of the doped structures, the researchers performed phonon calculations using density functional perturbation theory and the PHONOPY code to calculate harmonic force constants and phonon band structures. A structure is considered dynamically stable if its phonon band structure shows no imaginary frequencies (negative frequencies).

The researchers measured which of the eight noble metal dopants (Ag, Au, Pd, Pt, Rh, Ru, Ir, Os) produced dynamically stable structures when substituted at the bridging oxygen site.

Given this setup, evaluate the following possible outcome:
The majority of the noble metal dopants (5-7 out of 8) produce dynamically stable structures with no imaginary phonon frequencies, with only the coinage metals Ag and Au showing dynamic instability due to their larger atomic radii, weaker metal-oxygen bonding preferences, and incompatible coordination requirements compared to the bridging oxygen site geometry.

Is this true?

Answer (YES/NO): NO